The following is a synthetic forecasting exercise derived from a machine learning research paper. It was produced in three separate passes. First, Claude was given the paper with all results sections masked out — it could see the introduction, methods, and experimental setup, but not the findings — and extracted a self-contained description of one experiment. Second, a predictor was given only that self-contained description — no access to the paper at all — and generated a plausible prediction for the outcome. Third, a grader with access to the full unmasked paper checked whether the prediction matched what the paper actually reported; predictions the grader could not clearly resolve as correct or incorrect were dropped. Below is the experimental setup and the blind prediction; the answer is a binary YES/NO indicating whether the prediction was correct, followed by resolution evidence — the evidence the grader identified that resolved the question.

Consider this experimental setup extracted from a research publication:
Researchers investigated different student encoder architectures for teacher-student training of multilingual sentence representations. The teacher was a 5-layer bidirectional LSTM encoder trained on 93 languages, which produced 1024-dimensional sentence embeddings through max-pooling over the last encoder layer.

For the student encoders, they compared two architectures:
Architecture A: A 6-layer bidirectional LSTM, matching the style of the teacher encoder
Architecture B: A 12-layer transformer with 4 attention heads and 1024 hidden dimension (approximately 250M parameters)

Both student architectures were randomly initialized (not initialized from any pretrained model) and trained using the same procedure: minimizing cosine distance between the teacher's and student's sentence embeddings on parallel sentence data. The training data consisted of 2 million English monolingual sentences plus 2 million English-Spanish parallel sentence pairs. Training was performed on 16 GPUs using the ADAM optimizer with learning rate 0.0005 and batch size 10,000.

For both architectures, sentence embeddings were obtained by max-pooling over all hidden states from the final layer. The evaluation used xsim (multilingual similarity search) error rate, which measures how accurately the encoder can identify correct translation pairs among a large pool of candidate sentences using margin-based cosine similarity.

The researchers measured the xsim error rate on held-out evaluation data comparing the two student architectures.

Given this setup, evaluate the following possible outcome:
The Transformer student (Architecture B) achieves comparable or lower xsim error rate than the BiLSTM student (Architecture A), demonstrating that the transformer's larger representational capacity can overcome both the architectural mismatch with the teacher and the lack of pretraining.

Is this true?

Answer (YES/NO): YES